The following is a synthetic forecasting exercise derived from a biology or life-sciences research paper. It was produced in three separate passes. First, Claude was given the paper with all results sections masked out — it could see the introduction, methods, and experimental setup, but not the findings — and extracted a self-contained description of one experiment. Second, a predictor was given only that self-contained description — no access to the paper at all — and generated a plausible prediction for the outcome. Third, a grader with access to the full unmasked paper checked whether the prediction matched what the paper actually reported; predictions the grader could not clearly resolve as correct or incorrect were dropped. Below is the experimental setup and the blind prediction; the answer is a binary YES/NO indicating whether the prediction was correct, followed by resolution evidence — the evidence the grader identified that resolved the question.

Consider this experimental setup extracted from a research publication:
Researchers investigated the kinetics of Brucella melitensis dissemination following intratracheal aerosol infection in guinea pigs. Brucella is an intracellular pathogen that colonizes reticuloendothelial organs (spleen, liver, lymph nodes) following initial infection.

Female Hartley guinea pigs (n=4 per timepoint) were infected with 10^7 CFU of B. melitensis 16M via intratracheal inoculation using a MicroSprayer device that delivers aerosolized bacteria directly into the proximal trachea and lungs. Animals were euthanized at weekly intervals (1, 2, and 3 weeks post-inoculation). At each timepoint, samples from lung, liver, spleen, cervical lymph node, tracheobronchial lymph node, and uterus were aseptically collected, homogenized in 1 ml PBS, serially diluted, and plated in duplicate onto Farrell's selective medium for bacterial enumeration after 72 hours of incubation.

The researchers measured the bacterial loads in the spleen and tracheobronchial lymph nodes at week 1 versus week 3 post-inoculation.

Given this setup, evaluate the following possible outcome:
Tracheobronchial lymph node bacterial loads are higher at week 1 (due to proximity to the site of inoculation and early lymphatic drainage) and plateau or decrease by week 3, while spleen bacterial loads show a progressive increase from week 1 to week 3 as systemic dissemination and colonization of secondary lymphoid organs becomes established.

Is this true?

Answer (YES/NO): NO